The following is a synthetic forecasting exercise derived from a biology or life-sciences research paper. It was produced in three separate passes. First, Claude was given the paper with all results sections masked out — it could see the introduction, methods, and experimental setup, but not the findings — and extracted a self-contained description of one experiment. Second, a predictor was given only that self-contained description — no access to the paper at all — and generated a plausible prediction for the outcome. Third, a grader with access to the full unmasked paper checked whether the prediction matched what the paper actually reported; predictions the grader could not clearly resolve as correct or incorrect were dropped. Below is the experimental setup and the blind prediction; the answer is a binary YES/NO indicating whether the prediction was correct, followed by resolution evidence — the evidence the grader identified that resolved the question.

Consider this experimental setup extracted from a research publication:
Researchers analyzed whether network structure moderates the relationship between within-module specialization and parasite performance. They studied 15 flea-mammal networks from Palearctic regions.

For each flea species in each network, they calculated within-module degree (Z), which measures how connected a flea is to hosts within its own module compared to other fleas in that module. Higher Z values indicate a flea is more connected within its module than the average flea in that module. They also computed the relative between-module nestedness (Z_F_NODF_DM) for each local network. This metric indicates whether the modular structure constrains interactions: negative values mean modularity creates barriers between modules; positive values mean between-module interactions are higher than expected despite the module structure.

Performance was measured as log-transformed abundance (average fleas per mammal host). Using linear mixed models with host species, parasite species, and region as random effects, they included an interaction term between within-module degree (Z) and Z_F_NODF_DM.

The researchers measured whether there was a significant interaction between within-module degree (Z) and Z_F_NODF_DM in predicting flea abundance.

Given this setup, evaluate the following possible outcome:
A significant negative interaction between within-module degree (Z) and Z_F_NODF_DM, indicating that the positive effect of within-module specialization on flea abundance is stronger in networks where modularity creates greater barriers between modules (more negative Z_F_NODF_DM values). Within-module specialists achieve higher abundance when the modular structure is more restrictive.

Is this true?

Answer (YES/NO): NO